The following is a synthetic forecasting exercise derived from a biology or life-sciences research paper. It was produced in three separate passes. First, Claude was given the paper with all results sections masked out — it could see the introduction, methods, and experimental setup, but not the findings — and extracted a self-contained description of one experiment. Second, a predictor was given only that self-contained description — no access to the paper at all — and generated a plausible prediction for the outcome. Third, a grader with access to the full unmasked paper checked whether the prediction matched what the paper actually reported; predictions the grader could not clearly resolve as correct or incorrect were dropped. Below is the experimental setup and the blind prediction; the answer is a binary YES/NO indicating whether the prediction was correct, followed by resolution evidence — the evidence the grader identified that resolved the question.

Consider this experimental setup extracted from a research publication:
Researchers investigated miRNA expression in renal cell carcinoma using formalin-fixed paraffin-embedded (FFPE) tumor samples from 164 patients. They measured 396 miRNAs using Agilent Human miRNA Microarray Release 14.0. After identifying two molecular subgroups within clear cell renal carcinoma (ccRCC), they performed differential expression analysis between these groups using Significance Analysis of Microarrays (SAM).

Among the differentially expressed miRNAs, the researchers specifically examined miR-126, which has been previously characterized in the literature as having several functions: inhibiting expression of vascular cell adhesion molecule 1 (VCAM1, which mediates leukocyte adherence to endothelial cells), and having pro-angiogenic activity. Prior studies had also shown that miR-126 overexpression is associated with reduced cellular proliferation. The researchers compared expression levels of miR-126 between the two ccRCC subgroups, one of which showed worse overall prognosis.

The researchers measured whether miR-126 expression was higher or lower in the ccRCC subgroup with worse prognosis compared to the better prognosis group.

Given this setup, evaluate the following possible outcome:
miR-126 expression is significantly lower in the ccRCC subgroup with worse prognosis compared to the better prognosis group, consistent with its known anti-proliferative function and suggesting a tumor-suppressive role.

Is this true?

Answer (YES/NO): YES